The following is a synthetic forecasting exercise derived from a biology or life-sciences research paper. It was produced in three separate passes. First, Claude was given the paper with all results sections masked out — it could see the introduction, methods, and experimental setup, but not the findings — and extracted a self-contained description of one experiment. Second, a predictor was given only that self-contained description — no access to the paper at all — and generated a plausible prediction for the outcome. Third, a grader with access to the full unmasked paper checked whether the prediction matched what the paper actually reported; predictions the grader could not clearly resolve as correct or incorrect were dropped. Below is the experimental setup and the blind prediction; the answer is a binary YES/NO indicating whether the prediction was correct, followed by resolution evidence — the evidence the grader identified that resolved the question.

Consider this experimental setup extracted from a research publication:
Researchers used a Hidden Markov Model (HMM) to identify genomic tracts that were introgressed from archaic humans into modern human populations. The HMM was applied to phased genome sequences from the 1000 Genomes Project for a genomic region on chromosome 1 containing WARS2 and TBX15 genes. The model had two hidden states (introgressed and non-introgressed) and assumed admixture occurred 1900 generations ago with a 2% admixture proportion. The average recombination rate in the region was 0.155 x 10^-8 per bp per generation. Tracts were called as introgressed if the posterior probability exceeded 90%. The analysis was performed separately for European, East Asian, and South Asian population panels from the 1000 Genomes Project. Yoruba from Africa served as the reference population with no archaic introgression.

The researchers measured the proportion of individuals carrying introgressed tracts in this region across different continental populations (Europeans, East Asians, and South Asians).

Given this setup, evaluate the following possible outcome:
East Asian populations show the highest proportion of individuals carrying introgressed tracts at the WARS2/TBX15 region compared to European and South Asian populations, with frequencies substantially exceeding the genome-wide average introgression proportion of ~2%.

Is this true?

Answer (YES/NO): YES